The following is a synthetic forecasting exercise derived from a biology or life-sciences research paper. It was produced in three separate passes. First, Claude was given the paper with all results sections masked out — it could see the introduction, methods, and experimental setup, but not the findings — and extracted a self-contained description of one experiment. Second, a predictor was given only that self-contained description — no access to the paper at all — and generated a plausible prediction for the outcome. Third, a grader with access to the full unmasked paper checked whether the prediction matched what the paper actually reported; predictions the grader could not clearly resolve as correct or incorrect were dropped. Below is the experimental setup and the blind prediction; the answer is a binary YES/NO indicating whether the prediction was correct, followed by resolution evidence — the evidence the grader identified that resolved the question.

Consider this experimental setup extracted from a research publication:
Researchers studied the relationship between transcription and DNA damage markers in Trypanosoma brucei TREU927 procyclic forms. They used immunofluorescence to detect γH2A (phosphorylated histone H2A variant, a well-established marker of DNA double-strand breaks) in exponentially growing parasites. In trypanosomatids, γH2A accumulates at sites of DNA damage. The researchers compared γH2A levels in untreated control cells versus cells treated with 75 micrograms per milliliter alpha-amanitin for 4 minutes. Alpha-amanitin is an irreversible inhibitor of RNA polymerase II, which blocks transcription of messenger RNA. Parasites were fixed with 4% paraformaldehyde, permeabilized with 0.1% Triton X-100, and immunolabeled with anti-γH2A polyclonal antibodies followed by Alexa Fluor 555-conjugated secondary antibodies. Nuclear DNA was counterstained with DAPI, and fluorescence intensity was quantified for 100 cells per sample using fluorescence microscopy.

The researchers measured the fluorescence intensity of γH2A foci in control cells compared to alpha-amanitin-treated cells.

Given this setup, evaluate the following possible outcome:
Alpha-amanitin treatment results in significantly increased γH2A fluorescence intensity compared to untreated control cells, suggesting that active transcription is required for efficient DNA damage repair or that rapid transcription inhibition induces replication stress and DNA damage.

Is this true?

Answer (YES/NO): NO